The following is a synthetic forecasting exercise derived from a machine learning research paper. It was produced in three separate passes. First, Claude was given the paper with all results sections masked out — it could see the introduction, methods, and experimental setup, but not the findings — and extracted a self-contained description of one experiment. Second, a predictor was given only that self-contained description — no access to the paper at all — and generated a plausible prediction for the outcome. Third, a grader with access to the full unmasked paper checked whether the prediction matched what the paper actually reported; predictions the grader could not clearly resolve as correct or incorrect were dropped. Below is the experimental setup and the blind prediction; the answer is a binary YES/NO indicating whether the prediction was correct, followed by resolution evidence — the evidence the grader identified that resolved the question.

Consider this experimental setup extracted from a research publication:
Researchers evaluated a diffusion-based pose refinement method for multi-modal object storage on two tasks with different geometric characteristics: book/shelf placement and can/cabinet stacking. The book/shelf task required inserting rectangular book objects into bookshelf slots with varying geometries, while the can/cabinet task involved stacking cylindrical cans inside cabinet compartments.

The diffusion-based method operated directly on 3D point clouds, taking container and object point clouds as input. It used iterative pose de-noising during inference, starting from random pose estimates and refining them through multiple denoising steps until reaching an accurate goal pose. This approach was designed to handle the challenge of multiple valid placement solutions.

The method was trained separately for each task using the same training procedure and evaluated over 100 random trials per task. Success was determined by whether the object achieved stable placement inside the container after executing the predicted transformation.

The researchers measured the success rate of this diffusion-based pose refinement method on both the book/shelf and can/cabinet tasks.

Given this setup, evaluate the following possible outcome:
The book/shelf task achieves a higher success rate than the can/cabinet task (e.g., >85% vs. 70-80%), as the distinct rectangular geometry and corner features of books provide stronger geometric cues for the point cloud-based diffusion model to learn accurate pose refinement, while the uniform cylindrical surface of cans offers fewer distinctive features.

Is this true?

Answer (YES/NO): NO